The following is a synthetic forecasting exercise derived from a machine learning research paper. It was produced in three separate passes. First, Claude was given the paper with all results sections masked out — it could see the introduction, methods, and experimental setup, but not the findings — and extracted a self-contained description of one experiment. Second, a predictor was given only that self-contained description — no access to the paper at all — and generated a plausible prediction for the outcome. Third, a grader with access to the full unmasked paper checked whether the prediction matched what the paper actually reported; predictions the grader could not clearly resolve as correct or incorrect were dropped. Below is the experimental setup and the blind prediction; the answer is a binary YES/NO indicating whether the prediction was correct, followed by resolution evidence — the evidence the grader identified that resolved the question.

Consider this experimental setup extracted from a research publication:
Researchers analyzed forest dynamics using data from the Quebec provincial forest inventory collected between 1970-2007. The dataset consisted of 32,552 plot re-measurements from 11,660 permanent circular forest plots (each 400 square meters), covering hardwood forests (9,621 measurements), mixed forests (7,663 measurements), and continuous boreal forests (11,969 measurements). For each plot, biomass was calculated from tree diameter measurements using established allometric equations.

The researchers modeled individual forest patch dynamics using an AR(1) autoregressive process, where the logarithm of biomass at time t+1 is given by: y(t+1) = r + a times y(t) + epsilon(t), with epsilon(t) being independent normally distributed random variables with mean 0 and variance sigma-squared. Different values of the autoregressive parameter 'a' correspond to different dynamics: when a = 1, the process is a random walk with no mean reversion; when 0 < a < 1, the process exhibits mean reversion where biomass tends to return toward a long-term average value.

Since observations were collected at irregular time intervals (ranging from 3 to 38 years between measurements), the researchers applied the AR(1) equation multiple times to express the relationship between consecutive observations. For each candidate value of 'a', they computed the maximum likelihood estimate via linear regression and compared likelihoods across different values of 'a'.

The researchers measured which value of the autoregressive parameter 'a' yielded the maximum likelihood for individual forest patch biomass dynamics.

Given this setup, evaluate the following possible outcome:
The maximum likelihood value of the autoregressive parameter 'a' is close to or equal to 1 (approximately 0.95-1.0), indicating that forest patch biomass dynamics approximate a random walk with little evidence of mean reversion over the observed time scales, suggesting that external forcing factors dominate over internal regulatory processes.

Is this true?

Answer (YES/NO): YES